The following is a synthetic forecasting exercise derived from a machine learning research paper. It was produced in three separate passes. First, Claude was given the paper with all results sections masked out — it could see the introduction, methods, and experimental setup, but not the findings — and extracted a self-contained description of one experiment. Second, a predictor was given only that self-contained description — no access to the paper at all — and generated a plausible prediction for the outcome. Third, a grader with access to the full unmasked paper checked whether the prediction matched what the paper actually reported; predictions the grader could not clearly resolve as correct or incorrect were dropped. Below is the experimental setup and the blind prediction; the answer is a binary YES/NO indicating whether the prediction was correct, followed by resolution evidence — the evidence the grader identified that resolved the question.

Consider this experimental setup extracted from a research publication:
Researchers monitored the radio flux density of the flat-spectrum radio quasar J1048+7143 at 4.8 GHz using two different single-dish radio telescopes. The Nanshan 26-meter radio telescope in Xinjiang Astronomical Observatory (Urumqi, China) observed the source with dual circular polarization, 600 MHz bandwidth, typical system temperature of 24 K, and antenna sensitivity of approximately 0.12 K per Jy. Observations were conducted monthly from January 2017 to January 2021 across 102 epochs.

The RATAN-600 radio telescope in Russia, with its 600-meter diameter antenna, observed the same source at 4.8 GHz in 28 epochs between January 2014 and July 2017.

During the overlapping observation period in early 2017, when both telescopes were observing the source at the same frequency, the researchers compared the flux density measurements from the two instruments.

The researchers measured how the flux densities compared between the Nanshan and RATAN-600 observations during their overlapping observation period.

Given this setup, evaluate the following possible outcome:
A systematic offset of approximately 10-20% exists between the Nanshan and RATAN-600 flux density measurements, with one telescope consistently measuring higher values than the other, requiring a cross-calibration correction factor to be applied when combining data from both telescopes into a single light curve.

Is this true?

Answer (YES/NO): NO